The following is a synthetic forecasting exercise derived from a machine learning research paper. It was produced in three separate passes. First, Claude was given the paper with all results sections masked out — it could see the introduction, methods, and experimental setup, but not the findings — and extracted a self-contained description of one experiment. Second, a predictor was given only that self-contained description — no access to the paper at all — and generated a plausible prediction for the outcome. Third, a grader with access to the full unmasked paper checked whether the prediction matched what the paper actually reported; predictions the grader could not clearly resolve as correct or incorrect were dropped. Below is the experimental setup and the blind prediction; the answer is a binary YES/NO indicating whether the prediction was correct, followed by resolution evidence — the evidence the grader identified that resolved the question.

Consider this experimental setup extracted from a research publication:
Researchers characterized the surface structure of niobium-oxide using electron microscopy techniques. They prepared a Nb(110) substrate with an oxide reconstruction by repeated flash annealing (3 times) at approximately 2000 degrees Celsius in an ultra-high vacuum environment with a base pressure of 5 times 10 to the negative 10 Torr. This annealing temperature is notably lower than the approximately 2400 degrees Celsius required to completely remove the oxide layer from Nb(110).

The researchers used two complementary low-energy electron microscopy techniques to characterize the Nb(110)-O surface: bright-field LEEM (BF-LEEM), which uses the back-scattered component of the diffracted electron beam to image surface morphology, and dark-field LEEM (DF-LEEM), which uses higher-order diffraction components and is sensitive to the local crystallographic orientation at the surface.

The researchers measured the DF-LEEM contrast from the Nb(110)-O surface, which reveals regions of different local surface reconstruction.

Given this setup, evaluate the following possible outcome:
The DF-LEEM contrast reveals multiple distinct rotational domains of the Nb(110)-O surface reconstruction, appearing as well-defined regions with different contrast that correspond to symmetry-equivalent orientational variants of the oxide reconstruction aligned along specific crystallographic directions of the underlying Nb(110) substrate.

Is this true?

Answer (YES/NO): YES